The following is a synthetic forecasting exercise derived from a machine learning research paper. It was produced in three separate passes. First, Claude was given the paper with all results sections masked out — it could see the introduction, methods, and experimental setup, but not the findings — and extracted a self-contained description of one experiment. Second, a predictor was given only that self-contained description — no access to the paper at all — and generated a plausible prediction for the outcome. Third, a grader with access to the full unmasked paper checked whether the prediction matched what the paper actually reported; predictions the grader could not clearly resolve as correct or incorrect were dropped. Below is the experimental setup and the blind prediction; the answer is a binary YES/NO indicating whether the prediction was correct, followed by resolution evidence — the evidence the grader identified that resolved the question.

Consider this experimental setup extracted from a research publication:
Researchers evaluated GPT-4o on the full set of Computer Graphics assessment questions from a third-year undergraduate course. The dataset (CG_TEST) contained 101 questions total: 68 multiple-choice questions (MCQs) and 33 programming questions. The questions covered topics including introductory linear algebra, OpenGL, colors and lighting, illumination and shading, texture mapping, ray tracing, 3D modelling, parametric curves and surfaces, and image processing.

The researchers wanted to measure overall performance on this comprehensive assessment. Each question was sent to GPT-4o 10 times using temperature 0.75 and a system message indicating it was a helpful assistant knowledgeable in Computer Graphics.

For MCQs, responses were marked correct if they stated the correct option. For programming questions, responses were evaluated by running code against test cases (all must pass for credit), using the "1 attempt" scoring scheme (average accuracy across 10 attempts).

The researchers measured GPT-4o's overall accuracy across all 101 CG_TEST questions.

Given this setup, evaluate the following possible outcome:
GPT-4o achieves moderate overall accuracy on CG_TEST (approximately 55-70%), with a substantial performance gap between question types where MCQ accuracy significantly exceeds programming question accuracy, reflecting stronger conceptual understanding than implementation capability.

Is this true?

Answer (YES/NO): NO